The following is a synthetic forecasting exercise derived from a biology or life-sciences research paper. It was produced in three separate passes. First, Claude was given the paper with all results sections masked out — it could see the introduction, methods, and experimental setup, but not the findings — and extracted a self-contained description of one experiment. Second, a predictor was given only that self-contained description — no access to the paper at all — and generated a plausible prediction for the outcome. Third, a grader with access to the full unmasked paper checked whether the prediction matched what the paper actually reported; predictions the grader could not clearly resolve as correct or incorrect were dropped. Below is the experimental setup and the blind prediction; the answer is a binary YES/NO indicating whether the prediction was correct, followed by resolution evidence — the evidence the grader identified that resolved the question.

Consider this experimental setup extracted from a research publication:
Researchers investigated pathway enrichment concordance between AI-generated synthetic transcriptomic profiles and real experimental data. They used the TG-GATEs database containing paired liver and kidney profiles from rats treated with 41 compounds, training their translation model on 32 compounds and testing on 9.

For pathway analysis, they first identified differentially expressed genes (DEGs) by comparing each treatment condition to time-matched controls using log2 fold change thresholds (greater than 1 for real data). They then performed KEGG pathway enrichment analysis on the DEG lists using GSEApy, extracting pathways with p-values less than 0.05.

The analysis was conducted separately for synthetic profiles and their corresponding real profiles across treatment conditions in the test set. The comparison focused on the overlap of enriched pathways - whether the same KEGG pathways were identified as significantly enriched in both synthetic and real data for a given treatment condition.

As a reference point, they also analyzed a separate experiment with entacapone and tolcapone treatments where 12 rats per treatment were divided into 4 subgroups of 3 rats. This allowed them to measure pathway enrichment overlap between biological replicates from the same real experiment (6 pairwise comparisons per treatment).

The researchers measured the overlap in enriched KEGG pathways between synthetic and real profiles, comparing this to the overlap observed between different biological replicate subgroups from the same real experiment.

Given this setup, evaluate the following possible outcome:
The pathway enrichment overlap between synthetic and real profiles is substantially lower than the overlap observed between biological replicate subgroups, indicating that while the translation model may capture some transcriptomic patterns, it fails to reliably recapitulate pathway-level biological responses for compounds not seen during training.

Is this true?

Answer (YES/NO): NO